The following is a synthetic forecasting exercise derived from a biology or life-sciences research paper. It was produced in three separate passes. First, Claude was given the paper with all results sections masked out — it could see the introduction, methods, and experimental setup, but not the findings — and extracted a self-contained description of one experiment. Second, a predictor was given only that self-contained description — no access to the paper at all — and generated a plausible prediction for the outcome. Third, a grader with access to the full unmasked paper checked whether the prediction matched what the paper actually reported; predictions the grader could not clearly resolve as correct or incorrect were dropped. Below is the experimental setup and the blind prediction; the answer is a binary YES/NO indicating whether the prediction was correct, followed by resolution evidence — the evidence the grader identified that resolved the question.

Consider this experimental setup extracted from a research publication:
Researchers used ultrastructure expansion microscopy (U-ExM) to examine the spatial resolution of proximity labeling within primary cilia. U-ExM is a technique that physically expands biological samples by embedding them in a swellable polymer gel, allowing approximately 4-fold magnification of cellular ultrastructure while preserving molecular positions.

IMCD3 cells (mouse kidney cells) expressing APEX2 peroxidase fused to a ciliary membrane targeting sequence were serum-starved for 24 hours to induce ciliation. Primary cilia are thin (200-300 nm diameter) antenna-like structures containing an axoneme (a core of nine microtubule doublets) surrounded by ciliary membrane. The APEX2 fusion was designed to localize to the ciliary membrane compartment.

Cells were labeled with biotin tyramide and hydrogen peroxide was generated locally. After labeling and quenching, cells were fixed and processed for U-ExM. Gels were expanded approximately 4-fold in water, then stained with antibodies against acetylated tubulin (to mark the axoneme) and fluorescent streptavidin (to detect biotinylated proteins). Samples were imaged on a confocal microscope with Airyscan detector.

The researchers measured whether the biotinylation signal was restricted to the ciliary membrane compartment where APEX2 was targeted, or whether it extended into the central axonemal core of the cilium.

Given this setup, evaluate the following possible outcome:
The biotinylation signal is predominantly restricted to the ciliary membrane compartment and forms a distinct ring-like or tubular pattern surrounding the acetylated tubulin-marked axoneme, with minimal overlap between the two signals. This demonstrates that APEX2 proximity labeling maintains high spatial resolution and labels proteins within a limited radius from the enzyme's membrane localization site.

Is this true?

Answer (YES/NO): NO